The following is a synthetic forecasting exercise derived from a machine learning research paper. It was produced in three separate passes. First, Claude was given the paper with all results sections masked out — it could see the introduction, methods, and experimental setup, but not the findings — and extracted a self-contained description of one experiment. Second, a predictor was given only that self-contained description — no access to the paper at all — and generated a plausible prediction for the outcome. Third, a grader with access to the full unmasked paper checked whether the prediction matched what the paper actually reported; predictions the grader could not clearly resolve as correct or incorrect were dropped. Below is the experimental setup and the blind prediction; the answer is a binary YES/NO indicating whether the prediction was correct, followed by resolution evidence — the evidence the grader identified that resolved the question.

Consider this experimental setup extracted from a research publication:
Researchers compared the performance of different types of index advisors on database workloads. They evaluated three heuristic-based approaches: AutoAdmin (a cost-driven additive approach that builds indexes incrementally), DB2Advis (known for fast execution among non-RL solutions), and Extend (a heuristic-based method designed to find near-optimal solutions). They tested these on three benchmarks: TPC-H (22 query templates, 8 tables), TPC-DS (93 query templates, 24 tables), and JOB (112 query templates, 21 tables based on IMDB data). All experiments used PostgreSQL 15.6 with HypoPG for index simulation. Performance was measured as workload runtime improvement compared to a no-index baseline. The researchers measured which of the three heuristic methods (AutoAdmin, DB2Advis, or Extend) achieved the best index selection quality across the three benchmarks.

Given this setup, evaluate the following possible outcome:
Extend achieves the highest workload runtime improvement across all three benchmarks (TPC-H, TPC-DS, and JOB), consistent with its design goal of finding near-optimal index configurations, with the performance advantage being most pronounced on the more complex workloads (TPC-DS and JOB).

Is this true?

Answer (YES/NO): NO